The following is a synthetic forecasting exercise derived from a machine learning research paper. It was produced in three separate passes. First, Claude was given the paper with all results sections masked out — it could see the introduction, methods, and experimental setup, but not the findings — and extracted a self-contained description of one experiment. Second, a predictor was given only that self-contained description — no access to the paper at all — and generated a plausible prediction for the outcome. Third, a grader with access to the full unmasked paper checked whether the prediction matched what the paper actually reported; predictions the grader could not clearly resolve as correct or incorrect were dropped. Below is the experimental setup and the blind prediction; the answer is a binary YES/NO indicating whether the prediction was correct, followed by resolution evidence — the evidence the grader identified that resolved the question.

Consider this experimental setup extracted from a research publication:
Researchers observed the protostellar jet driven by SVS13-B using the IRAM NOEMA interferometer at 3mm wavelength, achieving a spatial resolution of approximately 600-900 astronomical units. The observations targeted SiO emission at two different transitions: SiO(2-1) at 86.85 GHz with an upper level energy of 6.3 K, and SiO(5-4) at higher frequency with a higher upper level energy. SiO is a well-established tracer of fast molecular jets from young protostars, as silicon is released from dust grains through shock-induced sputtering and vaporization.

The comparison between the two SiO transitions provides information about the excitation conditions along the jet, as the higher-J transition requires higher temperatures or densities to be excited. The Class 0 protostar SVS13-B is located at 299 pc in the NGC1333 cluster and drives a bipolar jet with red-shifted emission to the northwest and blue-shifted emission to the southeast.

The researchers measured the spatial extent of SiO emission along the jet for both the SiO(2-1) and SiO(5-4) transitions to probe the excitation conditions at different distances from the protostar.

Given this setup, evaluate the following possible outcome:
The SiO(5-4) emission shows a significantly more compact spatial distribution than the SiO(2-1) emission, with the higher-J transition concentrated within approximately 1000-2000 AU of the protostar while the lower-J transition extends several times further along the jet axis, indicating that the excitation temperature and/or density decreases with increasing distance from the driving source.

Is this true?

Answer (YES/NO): NO